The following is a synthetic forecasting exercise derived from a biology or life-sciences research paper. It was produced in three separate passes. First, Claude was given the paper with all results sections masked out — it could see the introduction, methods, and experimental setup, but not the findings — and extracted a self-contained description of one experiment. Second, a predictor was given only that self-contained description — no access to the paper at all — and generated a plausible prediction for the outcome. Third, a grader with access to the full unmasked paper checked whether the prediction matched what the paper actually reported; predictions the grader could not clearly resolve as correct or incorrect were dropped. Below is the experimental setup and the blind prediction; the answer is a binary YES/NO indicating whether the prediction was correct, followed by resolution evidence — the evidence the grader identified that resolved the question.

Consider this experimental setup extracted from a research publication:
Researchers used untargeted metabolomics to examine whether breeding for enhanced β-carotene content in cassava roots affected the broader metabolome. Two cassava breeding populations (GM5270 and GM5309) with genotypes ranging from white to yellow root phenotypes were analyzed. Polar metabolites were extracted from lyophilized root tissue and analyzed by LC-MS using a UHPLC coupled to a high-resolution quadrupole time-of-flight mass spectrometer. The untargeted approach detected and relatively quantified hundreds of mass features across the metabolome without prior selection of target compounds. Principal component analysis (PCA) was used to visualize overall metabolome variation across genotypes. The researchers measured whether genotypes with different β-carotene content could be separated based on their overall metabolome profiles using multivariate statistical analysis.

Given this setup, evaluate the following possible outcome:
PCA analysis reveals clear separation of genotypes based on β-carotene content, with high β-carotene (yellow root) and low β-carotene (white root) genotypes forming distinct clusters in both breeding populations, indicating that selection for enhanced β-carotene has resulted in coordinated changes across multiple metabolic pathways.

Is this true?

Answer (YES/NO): NO